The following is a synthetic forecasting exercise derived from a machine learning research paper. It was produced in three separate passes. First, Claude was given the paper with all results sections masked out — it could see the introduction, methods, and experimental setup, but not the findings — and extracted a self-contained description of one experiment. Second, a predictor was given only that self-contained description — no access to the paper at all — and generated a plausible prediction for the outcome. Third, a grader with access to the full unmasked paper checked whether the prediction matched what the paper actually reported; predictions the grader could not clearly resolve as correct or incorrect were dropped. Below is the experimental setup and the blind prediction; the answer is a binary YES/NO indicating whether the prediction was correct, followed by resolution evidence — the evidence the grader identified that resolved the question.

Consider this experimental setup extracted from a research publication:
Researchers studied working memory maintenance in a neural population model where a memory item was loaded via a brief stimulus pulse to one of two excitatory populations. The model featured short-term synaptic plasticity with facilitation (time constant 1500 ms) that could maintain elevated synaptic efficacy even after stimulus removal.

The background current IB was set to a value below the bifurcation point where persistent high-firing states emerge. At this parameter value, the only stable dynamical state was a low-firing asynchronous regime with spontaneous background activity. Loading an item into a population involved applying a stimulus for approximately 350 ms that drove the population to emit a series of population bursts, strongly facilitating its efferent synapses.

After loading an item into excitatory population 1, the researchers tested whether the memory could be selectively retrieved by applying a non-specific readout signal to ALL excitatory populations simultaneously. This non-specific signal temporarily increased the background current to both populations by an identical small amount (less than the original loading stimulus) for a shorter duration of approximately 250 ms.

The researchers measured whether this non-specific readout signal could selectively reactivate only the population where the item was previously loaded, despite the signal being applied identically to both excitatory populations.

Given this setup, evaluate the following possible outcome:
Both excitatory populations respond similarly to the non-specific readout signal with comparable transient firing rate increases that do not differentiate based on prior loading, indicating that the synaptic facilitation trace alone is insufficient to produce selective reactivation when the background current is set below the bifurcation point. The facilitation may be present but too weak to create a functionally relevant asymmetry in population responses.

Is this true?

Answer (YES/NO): NO